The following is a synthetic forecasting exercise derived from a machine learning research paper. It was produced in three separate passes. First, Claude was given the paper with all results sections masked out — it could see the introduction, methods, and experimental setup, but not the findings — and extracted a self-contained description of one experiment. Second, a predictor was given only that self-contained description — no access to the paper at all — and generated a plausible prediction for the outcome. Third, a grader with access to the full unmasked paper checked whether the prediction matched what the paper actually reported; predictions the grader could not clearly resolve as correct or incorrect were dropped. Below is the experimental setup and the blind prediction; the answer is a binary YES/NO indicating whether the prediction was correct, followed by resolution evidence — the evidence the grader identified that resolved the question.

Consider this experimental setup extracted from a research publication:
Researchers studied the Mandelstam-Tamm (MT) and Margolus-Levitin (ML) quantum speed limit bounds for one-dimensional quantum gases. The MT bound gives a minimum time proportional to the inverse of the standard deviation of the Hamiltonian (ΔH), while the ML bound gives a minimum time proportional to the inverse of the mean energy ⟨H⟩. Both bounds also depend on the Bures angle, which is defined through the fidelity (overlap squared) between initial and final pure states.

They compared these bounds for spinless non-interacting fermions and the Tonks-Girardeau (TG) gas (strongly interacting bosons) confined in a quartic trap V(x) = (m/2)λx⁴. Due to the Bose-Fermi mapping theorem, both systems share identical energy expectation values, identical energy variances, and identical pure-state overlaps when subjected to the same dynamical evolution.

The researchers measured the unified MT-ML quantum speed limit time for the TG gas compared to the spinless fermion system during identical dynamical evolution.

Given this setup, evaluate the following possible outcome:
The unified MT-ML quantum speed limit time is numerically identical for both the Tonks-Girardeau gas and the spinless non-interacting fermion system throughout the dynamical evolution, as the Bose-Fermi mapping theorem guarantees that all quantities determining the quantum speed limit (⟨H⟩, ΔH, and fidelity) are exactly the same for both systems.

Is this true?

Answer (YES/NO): YES